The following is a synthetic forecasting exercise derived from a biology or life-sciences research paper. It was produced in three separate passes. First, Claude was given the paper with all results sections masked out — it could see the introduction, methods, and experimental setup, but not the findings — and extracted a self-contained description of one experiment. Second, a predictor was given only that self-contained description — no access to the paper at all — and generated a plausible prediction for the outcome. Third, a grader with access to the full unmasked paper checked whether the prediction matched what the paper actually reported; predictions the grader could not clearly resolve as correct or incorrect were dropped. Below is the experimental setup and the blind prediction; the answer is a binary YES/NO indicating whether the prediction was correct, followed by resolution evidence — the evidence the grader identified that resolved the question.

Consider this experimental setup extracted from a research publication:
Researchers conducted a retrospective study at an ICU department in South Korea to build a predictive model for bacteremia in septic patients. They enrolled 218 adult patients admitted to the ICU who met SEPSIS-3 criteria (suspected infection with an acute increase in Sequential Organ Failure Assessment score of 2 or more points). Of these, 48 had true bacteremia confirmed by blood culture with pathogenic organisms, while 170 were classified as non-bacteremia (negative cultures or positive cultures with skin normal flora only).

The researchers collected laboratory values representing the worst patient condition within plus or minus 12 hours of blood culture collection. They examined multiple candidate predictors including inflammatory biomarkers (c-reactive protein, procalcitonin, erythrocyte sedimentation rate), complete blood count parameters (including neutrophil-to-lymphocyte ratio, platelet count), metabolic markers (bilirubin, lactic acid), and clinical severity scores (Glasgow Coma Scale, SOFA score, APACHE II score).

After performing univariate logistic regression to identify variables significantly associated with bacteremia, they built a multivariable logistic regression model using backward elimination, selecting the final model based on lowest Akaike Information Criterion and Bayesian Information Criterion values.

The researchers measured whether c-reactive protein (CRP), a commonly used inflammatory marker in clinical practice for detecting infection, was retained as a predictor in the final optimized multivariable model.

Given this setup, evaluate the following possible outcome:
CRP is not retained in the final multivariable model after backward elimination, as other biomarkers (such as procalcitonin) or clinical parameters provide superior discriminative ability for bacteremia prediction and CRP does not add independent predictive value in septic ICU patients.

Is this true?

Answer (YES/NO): YES